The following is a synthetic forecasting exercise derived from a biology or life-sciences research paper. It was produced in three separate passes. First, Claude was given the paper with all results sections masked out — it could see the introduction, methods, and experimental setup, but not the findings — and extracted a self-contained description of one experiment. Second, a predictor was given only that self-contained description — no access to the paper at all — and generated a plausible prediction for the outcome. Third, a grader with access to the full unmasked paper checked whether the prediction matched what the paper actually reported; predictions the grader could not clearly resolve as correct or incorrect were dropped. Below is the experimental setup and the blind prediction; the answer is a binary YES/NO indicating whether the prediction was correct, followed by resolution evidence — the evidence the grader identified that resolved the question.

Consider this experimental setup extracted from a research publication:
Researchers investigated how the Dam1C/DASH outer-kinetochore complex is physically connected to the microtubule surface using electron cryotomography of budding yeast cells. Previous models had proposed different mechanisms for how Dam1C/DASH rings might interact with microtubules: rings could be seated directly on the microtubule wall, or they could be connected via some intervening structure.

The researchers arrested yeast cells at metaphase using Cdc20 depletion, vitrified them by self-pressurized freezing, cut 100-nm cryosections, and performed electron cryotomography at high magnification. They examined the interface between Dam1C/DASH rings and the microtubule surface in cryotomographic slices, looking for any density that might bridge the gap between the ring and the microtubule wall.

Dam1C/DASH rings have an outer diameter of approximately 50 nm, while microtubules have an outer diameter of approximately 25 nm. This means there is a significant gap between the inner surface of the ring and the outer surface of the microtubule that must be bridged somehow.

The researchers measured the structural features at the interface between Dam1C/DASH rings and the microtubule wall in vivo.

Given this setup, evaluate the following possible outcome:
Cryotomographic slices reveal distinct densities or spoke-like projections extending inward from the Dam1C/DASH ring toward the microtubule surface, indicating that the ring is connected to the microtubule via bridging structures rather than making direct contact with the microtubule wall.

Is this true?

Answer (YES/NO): YES